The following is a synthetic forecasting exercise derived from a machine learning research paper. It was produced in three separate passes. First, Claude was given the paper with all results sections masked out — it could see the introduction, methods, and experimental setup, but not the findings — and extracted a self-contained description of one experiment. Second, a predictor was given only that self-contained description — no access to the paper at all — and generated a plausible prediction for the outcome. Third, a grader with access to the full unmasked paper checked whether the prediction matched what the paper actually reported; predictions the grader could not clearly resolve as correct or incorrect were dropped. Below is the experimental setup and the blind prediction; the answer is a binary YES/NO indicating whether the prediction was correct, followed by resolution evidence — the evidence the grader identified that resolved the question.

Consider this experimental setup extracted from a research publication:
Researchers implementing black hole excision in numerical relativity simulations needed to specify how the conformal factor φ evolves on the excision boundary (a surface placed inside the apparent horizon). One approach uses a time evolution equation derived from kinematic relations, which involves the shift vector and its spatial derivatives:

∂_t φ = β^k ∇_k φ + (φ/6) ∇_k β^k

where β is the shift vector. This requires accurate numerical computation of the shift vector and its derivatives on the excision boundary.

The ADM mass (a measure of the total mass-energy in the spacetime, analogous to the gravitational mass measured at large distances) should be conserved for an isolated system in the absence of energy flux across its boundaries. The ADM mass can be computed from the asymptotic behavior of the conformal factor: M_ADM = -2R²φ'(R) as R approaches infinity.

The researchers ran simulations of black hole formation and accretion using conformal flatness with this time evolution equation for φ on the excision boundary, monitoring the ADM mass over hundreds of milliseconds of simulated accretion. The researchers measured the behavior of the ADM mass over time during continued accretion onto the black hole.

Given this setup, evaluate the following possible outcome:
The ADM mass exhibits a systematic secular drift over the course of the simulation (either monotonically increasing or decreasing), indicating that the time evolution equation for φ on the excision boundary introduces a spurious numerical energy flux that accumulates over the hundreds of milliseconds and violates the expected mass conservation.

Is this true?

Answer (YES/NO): YES